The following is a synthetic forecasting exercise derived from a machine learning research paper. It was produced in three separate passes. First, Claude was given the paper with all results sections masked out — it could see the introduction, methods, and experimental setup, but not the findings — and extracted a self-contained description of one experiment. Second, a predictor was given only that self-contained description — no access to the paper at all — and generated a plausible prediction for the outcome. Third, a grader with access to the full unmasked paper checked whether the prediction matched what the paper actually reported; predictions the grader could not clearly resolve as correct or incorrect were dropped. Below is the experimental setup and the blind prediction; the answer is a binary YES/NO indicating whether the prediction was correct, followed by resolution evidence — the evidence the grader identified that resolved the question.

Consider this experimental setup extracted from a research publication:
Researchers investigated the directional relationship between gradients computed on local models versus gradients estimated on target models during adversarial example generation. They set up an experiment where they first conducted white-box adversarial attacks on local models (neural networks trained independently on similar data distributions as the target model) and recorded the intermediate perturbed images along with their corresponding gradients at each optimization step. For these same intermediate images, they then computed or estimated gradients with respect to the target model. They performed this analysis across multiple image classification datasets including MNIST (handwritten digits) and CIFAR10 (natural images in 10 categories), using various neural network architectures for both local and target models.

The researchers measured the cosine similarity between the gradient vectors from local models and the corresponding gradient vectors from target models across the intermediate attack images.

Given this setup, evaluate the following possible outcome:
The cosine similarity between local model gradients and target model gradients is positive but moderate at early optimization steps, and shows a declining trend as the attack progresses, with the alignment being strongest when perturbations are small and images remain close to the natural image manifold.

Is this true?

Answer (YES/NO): NO